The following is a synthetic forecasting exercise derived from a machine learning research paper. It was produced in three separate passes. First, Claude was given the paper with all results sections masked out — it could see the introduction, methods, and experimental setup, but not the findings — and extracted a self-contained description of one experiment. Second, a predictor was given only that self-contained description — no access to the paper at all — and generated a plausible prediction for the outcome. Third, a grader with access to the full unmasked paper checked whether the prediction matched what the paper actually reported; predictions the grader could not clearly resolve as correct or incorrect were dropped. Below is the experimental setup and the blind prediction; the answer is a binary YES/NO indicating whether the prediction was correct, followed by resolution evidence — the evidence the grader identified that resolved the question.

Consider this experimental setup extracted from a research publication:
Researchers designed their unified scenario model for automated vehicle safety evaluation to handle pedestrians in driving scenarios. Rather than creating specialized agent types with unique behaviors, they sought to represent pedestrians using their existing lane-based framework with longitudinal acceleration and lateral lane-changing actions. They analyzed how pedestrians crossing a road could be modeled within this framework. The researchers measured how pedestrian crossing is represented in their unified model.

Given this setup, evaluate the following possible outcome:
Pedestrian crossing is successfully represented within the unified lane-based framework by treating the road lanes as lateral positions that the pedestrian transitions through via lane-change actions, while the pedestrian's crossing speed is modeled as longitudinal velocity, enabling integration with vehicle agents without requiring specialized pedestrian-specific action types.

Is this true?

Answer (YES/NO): NO